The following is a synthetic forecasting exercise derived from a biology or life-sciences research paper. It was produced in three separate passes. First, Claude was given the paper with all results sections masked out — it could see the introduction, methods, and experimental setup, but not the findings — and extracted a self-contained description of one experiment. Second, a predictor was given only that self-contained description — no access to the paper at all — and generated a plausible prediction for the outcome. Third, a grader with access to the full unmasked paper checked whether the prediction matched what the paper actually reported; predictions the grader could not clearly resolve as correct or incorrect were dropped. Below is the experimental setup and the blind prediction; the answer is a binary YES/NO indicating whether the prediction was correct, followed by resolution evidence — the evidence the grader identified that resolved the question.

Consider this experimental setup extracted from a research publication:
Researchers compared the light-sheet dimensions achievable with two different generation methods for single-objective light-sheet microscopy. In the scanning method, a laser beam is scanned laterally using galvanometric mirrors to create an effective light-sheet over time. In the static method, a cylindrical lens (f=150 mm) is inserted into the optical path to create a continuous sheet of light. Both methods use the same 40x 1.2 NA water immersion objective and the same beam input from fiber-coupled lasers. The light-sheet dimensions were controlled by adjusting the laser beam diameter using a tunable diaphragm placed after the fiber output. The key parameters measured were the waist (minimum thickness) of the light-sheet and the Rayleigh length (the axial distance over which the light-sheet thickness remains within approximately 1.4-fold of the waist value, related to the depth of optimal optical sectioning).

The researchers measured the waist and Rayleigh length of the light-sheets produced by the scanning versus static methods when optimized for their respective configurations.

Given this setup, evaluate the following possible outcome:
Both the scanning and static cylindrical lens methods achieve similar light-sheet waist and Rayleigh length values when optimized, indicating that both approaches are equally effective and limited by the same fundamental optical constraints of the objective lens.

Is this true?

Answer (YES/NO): NO